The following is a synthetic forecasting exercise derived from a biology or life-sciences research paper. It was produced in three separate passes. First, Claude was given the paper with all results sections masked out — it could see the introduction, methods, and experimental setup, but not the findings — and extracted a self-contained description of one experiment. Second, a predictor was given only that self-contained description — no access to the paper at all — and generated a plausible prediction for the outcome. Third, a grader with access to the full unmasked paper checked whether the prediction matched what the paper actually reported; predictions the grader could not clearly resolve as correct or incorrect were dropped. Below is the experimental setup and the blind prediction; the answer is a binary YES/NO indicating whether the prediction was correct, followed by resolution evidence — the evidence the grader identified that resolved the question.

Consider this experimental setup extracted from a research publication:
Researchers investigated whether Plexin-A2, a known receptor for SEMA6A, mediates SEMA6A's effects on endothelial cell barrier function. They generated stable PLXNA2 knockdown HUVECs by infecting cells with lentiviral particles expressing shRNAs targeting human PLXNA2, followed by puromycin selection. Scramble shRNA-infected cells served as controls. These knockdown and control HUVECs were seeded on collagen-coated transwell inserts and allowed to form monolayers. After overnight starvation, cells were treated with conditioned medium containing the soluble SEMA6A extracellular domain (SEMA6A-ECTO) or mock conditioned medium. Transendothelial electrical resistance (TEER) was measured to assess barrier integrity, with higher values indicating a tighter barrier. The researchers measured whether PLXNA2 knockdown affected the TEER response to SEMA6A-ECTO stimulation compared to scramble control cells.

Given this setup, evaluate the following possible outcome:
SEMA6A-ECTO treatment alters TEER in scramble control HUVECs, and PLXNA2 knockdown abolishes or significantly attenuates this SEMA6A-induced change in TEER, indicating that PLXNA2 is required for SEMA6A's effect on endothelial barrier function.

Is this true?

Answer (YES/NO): YES